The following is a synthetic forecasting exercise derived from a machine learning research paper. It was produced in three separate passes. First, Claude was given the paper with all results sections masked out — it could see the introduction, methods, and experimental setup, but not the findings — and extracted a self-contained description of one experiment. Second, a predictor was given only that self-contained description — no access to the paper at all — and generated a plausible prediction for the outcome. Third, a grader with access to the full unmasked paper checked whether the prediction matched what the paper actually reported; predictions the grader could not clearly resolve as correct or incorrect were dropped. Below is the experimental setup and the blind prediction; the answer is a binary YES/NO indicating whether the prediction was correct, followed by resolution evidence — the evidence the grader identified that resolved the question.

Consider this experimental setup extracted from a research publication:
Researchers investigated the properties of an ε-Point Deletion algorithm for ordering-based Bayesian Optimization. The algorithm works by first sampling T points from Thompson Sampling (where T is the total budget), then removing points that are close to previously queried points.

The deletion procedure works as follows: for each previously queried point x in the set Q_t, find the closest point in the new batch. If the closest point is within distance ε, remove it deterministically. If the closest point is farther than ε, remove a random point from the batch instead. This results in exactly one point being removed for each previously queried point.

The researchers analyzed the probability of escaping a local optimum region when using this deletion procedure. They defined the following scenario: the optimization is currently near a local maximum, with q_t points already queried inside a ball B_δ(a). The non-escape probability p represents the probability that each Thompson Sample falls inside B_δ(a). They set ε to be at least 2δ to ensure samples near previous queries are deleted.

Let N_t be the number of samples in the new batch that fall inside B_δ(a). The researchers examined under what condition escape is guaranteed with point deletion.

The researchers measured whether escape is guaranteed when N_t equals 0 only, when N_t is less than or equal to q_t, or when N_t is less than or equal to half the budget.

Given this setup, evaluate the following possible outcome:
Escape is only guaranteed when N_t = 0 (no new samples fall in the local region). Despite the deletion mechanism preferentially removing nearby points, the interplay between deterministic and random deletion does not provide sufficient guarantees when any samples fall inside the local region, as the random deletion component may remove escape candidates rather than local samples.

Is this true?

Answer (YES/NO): NO